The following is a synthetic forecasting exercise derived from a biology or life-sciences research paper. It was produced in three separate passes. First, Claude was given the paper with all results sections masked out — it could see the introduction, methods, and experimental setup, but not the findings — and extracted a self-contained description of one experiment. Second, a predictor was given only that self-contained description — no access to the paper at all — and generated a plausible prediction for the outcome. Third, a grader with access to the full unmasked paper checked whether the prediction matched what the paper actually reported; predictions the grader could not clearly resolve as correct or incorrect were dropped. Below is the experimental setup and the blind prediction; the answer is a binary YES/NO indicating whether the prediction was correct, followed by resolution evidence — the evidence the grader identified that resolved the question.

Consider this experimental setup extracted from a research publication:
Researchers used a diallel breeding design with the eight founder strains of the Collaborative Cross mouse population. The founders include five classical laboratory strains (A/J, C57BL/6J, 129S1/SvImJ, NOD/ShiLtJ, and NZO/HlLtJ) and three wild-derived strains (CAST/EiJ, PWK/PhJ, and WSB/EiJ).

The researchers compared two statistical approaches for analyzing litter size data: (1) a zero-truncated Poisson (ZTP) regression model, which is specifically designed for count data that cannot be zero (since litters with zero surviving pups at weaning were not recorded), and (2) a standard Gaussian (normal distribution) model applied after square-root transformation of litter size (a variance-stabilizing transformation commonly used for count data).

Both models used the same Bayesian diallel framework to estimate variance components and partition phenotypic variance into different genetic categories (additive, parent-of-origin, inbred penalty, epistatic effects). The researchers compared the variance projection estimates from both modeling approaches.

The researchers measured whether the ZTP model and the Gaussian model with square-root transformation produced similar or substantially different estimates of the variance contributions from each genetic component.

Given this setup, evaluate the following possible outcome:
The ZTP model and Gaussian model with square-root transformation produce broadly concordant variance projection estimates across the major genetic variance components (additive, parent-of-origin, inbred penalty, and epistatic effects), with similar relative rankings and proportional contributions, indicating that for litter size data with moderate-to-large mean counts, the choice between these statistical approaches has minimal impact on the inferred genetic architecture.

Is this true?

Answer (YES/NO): NO